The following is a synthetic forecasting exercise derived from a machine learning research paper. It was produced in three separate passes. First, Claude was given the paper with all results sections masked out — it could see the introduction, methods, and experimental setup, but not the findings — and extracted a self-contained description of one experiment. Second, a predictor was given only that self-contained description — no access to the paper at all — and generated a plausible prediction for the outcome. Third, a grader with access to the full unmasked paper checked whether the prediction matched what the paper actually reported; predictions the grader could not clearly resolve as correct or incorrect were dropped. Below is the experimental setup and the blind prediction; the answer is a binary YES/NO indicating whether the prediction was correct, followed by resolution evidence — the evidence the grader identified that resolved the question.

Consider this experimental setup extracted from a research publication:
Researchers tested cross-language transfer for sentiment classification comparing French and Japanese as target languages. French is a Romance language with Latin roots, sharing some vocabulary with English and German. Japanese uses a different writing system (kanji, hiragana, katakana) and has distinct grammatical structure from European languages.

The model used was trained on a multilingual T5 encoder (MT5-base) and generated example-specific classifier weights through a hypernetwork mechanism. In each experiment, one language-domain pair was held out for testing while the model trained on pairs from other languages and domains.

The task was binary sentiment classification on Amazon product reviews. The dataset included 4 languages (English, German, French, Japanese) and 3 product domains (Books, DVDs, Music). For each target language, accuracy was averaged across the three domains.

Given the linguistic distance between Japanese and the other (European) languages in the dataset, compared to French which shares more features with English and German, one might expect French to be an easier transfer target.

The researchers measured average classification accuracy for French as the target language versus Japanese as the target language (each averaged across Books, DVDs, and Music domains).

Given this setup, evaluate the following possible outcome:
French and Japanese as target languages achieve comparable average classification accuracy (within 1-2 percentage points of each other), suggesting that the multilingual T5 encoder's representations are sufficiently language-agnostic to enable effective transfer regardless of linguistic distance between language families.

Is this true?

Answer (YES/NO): YES